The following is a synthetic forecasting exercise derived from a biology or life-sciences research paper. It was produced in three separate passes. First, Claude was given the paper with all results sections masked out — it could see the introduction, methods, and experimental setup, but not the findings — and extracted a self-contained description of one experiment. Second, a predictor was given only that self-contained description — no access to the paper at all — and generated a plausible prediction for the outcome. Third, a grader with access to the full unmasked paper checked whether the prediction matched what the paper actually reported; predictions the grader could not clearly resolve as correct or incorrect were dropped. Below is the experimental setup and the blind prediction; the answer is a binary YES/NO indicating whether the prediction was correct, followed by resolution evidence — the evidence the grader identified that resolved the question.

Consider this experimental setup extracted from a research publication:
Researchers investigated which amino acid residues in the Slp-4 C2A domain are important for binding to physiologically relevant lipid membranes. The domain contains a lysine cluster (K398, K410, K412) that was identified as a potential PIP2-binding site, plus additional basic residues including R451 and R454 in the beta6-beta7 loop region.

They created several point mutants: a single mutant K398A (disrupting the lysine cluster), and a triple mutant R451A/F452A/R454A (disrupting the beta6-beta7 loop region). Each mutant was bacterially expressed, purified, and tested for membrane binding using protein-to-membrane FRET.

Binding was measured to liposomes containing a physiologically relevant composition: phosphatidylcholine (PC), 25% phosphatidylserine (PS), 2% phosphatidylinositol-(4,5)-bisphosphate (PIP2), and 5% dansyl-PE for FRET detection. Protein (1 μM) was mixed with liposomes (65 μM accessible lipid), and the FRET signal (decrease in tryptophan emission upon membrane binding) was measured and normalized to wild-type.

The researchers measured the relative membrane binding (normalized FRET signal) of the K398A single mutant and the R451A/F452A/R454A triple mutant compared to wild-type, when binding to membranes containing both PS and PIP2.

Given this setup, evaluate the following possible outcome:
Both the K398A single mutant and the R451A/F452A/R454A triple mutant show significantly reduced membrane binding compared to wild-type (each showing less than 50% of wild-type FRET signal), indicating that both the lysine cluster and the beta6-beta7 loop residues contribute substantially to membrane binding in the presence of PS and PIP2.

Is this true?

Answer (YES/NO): NO